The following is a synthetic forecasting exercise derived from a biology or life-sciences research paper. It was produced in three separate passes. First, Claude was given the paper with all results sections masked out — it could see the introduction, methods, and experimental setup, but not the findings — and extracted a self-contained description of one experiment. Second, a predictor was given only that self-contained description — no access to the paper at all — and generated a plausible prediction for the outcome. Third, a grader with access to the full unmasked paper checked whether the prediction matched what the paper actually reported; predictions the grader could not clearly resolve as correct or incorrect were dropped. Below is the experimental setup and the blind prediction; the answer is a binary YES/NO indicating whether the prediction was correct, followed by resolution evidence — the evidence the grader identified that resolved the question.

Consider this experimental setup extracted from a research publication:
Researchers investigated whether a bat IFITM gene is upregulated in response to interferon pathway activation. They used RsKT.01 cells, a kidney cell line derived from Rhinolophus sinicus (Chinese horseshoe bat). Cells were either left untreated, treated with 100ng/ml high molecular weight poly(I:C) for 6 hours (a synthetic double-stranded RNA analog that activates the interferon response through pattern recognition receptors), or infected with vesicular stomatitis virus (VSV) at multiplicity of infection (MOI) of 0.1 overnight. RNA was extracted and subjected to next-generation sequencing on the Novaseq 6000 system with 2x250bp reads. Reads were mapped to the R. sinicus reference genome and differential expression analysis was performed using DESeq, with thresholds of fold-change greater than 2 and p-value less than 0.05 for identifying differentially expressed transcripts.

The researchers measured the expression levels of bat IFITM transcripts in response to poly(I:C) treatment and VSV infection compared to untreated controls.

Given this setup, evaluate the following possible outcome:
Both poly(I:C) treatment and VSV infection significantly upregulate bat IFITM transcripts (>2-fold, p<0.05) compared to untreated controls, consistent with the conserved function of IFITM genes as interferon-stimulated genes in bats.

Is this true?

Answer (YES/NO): NO